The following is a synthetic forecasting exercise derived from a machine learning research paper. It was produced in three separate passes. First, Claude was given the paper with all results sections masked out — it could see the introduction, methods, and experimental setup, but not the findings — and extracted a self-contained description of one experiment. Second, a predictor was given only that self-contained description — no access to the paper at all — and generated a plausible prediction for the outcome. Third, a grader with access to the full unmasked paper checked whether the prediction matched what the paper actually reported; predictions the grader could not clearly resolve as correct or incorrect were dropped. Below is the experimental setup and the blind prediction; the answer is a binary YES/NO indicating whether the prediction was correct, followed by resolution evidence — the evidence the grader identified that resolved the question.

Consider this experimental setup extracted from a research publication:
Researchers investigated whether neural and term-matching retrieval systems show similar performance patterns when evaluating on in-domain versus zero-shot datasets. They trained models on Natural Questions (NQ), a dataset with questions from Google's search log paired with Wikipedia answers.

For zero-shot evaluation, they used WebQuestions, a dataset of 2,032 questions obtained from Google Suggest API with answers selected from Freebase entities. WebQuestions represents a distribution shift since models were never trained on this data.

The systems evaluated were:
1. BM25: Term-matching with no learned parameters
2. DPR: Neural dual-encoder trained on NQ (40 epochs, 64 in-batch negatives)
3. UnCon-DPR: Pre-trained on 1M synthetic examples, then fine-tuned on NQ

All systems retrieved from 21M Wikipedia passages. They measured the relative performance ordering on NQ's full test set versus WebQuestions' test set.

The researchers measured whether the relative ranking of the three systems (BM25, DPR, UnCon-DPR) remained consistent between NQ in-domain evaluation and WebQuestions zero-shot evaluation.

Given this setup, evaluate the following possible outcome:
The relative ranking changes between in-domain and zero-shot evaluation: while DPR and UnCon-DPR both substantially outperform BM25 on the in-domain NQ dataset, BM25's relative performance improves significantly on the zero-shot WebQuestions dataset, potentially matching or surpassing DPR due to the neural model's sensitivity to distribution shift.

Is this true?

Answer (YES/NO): NO